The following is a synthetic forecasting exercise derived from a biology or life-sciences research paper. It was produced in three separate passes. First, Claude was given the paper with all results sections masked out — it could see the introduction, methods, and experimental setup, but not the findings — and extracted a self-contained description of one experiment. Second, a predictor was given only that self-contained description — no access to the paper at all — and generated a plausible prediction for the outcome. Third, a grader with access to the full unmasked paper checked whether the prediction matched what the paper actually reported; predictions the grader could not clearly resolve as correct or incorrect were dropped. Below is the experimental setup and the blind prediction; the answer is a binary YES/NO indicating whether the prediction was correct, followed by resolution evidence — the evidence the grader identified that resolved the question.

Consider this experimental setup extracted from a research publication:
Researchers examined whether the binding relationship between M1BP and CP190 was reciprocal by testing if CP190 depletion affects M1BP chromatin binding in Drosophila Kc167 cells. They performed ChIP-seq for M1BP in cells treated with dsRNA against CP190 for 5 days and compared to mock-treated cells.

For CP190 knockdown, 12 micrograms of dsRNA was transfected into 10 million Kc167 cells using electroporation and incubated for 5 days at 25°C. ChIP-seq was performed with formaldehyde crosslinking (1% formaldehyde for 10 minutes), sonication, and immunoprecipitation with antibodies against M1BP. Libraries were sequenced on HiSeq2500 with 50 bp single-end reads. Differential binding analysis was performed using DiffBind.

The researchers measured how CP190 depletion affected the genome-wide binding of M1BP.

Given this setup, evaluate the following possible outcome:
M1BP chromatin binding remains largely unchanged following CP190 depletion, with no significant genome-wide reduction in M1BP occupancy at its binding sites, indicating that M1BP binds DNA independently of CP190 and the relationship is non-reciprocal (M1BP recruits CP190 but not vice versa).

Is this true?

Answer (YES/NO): NO